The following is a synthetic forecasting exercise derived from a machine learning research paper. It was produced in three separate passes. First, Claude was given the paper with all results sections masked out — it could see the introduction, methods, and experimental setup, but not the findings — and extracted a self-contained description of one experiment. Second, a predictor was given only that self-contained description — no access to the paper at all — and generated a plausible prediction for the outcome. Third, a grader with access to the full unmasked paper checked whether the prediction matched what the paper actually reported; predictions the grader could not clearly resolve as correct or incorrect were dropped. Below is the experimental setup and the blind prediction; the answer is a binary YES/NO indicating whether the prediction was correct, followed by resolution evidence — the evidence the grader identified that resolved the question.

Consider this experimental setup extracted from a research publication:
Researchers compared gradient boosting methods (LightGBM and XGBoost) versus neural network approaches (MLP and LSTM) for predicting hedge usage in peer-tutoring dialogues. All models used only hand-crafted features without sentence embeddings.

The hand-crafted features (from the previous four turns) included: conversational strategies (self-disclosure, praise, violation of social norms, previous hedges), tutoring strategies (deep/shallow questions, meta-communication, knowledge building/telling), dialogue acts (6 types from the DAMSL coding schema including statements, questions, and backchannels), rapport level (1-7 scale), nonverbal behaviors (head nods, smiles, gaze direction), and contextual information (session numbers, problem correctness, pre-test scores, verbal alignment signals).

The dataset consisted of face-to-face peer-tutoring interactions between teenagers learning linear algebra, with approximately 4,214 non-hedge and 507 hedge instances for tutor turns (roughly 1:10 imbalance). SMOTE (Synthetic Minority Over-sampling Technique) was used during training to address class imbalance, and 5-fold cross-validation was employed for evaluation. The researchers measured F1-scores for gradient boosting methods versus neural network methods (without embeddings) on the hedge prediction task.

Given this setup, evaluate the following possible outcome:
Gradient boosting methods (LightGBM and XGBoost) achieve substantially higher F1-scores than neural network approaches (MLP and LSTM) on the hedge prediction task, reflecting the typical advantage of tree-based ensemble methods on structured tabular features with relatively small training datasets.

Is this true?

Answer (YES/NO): NO